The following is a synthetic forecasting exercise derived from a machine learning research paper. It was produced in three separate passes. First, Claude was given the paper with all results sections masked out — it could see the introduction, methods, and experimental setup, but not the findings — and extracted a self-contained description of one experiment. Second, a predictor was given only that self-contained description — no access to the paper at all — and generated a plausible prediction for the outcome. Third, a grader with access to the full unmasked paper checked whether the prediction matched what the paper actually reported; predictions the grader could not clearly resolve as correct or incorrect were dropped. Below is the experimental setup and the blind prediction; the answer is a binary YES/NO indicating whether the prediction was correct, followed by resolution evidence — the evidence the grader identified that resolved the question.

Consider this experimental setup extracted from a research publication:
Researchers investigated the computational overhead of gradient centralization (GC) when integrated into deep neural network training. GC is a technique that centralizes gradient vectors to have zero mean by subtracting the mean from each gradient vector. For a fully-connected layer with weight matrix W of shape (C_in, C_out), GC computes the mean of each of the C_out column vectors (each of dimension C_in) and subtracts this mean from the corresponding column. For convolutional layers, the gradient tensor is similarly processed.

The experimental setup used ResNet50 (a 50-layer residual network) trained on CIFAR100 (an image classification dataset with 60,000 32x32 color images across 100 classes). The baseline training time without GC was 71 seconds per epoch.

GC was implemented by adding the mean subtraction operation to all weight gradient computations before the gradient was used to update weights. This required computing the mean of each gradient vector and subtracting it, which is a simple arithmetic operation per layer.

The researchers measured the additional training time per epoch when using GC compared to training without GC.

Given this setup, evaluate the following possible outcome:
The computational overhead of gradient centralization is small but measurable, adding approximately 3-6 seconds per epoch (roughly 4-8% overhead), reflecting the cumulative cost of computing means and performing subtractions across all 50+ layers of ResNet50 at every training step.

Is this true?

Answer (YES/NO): NO